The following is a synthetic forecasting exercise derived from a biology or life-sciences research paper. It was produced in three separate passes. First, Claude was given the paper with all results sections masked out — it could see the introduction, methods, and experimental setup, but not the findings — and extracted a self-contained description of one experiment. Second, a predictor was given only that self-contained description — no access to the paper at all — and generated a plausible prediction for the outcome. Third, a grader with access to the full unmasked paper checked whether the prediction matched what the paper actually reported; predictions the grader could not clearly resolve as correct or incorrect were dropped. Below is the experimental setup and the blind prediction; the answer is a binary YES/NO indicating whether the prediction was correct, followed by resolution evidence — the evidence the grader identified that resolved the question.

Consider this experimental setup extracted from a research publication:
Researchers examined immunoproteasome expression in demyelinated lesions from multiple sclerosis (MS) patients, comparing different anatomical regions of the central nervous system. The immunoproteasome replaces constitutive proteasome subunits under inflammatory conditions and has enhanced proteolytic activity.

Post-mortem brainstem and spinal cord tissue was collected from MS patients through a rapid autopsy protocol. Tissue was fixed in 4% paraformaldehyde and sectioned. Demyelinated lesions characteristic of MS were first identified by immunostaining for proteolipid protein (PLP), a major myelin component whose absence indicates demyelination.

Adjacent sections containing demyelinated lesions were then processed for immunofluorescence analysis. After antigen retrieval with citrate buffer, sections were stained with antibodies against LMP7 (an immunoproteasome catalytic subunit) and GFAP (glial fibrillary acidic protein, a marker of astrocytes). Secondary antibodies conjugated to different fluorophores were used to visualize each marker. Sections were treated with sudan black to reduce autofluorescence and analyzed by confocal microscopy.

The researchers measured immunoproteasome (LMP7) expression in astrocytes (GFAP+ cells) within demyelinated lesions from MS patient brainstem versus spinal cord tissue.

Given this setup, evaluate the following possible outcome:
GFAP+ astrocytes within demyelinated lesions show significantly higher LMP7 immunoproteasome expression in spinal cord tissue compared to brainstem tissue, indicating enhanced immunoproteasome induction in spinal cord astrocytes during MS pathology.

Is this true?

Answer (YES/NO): YES